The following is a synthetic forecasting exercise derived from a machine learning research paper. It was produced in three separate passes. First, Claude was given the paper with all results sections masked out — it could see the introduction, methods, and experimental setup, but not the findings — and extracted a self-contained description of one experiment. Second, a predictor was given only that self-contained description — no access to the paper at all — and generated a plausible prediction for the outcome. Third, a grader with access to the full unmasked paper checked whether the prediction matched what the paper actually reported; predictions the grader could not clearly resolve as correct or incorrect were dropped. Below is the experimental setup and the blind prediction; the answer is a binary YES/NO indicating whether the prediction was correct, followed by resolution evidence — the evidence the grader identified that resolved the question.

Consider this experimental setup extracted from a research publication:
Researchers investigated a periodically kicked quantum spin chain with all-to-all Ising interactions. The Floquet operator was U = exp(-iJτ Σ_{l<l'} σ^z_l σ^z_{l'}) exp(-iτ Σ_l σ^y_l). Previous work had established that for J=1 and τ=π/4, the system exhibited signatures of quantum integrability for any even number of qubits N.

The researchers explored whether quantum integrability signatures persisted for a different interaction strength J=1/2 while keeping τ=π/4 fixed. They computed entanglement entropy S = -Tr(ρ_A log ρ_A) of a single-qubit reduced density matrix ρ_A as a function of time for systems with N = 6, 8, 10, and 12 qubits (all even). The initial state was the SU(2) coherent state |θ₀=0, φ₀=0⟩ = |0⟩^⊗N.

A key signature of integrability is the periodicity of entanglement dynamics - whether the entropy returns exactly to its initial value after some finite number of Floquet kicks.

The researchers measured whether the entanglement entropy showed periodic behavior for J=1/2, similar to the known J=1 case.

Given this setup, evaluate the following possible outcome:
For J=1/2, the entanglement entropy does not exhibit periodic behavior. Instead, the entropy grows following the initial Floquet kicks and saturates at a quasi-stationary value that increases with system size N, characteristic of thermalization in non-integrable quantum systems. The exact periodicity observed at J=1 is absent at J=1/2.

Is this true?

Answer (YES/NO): NO